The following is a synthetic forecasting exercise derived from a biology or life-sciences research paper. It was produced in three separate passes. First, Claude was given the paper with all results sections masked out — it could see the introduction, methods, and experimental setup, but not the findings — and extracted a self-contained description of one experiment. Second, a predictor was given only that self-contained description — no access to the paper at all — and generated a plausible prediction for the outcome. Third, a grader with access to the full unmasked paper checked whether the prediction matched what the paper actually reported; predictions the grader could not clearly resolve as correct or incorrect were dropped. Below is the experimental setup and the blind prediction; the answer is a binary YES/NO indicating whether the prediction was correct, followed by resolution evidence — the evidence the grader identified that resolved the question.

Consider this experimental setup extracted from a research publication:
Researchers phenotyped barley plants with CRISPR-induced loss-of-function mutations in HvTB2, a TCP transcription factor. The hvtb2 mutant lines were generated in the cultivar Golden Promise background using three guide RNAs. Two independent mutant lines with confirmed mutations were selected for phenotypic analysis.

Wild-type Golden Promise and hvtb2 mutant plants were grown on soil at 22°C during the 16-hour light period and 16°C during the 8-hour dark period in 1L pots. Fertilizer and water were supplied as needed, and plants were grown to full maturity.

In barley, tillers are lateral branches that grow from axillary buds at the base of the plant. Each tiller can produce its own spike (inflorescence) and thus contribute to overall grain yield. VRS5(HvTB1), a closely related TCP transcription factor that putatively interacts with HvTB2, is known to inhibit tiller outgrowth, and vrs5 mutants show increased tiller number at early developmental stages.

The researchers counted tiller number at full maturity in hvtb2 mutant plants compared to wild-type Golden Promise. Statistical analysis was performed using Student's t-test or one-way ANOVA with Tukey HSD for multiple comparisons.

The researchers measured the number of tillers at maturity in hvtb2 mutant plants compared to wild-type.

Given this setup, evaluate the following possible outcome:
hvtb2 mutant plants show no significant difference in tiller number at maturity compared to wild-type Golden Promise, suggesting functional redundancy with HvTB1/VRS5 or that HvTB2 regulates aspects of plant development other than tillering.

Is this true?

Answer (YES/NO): NO